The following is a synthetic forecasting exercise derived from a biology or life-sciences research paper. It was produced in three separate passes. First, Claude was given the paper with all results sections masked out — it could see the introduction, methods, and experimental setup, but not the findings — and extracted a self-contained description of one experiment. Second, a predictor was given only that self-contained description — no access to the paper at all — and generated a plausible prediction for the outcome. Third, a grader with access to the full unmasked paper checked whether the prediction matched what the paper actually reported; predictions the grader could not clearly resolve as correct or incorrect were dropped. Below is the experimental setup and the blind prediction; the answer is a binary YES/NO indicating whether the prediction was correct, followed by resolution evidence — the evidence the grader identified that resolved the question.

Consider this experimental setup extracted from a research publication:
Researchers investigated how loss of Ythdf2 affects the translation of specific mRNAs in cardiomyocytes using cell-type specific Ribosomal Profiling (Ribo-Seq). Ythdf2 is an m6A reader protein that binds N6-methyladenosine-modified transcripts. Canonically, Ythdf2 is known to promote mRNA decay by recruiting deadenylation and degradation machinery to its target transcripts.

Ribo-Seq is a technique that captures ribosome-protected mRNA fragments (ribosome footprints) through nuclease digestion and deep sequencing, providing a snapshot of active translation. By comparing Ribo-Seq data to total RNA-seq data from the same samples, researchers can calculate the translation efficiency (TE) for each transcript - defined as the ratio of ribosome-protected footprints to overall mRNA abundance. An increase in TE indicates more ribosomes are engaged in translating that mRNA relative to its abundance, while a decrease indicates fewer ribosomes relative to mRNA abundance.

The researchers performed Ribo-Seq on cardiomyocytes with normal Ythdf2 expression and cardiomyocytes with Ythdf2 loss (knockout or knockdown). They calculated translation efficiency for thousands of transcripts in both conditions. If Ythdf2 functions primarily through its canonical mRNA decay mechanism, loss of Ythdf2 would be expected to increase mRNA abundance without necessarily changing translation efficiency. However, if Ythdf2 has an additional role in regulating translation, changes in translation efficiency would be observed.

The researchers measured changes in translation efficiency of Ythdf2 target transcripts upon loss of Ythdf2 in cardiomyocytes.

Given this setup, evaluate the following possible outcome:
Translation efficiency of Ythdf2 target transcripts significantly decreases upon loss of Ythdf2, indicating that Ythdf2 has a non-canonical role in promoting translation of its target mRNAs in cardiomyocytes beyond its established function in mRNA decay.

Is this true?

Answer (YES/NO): NO